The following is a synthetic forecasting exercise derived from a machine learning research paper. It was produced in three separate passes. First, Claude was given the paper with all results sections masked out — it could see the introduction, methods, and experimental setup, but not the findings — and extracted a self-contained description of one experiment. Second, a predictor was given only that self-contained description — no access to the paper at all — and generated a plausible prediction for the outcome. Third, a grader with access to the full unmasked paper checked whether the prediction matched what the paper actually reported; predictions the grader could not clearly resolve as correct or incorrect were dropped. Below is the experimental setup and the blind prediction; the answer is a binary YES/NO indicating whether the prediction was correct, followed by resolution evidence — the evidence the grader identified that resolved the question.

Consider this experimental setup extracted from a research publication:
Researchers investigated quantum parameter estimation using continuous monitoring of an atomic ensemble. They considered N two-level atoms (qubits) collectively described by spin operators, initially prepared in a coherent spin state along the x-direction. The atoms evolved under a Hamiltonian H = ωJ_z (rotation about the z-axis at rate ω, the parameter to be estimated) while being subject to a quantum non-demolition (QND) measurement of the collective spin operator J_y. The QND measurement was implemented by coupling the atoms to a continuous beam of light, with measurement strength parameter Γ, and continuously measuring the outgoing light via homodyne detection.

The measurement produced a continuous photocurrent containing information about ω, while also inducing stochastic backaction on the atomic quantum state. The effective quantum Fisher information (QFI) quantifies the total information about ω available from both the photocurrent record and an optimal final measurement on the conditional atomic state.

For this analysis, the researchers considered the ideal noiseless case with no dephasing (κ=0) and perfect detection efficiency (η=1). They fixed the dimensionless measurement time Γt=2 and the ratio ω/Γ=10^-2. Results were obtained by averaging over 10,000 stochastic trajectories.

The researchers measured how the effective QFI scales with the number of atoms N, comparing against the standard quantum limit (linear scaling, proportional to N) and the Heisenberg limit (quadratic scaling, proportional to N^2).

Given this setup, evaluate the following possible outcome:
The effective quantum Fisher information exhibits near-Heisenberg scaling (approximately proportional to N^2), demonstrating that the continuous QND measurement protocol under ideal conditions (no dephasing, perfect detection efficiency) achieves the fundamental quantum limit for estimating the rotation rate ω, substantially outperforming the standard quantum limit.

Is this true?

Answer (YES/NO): YES